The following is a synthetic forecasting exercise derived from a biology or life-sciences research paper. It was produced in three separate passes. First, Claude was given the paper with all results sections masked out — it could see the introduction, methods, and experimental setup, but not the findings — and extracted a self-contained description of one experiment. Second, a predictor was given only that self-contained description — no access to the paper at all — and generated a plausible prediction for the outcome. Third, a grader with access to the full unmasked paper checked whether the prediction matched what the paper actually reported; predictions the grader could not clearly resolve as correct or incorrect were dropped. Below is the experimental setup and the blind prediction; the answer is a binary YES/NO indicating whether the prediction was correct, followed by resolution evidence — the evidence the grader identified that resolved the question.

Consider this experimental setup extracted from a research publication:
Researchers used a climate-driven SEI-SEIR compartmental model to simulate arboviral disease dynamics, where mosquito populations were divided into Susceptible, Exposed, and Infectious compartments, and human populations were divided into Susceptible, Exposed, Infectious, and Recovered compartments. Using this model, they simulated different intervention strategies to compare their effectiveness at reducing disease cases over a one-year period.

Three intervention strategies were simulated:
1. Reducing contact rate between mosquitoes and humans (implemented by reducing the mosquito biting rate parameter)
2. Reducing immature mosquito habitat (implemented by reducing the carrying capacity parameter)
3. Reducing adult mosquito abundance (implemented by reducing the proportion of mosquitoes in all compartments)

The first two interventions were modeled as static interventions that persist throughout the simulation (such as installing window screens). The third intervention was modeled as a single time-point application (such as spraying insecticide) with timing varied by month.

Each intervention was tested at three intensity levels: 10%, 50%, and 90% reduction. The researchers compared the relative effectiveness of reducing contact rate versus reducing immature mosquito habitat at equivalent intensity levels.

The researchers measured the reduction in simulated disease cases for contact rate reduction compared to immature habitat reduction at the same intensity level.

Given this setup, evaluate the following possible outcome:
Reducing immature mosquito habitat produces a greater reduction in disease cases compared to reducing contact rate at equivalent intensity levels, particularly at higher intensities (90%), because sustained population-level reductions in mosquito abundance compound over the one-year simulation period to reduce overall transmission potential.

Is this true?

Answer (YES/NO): NO